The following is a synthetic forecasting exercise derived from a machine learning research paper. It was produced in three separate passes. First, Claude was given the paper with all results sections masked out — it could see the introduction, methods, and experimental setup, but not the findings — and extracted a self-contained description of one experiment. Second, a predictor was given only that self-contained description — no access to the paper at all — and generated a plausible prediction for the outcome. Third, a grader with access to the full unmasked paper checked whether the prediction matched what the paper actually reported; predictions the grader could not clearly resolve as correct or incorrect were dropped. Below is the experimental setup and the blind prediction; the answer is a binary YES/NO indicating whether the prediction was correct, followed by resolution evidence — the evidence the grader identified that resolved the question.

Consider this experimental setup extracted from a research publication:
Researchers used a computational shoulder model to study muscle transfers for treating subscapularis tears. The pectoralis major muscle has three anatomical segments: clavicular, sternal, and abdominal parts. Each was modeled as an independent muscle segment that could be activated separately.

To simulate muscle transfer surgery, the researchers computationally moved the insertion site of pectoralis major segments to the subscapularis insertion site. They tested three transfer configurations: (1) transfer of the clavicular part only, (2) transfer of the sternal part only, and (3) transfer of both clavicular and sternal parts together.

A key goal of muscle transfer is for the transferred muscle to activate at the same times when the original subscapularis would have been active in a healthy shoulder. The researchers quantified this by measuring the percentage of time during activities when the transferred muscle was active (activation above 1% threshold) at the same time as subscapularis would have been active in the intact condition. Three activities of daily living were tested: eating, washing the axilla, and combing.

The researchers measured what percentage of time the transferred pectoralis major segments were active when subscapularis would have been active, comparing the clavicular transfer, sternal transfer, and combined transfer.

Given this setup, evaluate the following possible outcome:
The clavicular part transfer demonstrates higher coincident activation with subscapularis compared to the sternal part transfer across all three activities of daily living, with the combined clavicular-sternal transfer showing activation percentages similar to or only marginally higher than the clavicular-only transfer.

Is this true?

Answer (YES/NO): NO